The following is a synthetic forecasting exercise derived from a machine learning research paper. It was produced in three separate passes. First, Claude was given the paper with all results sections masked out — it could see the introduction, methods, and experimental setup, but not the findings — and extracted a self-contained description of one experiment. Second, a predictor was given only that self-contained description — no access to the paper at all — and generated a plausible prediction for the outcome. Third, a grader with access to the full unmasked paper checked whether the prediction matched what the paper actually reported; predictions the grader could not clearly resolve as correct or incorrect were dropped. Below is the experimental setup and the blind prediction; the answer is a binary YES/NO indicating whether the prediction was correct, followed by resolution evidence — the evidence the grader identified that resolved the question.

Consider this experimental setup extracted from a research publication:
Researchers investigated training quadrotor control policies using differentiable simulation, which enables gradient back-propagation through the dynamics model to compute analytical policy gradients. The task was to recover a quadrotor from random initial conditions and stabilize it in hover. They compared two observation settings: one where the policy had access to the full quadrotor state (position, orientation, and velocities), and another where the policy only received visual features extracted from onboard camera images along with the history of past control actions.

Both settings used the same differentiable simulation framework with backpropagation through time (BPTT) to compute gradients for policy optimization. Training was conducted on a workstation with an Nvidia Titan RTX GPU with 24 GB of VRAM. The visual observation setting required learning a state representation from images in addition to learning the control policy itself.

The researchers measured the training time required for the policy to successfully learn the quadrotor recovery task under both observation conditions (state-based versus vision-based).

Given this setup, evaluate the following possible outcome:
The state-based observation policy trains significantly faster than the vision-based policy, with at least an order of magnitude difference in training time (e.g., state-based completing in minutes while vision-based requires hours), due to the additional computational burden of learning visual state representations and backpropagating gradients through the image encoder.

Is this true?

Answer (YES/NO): NO